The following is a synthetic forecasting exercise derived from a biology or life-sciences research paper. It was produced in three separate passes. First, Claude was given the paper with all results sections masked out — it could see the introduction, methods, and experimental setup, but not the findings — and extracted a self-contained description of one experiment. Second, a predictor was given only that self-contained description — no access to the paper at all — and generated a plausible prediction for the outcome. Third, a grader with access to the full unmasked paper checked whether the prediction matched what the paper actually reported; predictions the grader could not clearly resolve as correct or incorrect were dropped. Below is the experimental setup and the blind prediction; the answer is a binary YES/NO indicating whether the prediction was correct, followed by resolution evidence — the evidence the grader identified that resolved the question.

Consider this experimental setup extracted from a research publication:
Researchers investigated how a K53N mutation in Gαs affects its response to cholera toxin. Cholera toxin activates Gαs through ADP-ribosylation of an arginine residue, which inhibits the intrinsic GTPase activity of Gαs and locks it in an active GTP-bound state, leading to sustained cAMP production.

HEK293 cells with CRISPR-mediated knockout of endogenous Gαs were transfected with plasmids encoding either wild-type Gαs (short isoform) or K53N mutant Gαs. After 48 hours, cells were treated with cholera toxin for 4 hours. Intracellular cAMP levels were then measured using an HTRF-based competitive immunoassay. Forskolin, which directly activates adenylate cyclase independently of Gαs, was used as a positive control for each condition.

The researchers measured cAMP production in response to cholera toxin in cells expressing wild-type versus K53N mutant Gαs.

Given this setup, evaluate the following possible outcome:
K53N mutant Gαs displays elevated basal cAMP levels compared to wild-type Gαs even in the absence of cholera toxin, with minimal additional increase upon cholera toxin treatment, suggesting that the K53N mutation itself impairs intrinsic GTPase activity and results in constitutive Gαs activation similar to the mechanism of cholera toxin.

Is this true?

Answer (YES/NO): NO